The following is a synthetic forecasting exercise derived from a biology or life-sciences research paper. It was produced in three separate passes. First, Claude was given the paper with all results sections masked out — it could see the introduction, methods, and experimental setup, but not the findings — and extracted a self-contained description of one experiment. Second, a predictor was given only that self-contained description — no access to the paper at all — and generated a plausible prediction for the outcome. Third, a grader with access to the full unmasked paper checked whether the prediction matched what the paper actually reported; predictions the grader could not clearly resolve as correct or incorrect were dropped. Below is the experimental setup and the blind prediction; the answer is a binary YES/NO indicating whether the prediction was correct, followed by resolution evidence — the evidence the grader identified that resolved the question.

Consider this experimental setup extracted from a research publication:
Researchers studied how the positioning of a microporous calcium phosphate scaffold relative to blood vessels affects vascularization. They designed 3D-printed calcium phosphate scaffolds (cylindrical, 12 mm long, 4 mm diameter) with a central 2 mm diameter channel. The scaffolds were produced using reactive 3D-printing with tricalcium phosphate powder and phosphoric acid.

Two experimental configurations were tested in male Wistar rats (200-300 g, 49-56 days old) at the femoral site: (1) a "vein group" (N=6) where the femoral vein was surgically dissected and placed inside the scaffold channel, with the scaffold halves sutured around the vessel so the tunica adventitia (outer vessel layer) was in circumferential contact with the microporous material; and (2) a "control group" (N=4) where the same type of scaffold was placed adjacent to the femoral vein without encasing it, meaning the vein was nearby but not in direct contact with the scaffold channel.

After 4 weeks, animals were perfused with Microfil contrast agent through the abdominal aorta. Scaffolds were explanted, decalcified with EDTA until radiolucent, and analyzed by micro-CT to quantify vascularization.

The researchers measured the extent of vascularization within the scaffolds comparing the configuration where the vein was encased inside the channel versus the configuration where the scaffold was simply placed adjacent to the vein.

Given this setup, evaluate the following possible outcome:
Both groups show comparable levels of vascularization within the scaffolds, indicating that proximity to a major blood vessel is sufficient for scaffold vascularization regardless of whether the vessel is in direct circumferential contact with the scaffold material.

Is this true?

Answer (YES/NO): NO